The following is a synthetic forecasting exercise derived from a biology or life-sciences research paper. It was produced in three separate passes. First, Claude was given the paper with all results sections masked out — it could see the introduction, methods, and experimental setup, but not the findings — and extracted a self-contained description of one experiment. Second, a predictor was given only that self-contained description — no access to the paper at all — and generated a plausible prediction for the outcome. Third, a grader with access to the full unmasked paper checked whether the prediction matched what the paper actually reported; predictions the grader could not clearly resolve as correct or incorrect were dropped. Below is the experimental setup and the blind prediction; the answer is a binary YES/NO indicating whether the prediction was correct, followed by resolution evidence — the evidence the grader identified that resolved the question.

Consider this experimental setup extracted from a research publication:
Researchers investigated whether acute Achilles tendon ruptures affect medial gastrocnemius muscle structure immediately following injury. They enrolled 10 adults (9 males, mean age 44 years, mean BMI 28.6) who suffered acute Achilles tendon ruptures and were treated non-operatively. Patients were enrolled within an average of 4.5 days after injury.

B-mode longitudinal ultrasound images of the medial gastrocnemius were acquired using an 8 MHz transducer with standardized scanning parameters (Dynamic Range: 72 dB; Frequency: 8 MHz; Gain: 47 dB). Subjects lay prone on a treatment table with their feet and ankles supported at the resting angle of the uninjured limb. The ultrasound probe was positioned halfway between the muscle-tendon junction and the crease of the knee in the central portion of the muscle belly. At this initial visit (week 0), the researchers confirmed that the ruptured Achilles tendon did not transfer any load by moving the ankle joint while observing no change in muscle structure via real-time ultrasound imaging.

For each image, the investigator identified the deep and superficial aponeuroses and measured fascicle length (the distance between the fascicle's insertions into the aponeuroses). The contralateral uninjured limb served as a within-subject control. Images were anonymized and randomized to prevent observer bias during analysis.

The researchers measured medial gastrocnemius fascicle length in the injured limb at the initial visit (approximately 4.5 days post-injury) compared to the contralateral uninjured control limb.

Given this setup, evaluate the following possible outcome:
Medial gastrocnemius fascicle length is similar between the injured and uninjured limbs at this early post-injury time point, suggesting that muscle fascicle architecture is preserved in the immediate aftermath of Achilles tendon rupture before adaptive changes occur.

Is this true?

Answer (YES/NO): NO